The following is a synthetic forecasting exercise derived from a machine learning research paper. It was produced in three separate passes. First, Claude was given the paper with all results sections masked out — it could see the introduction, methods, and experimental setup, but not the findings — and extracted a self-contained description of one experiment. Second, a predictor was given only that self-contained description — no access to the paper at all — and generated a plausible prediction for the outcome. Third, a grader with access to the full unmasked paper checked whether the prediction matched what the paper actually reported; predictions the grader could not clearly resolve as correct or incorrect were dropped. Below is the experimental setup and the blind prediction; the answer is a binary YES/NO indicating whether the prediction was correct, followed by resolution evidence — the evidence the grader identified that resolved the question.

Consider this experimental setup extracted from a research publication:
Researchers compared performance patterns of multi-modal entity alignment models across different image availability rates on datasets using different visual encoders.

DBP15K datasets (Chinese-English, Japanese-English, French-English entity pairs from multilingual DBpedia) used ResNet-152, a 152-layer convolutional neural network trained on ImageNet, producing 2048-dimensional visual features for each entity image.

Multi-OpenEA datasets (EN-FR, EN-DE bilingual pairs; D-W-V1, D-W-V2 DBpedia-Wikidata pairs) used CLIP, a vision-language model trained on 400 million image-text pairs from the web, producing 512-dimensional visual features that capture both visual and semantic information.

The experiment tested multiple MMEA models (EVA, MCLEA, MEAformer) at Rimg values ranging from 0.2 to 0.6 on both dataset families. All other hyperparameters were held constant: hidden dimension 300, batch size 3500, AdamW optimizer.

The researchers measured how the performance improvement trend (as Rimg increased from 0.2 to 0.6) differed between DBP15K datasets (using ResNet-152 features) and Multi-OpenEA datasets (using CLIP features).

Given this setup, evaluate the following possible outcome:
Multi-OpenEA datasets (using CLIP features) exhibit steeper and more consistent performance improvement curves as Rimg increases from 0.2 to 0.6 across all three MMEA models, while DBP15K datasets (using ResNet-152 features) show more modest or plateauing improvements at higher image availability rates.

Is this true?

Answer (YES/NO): NO